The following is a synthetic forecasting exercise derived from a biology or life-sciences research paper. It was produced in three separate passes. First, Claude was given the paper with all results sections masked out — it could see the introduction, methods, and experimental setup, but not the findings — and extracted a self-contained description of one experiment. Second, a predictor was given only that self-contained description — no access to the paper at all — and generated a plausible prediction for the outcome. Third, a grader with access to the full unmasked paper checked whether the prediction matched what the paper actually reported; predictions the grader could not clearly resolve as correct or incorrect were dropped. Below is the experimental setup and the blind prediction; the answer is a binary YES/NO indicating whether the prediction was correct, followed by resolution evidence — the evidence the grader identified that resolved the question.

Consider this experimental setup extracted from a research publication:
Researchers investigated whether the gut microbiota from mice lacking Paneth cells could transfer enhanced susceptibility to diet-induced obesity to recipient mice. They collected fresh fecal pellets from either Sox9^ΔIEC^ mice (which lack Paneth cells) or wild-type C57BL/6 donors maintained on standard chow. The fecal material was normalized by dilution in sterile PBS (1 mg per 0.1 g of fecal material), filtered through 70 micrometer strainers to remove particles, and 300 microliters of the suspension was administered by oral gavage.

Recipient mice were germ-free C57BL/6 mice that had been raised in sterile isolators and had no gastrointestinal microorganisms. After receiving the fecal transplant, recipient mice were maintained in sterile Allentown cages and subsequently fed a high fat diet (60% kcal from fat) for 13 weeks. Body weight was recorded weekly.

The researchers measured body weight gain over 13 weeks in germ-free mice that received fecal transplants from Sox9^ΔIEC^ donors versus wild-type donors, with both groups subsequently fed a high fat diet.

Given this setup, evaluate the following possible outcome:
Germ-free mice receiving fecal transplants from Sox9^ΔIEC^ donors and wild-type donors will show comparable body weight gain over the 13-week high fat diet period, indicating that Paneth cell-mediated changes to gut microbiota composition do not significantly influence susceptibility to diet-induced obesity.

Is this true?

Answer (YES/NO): NO